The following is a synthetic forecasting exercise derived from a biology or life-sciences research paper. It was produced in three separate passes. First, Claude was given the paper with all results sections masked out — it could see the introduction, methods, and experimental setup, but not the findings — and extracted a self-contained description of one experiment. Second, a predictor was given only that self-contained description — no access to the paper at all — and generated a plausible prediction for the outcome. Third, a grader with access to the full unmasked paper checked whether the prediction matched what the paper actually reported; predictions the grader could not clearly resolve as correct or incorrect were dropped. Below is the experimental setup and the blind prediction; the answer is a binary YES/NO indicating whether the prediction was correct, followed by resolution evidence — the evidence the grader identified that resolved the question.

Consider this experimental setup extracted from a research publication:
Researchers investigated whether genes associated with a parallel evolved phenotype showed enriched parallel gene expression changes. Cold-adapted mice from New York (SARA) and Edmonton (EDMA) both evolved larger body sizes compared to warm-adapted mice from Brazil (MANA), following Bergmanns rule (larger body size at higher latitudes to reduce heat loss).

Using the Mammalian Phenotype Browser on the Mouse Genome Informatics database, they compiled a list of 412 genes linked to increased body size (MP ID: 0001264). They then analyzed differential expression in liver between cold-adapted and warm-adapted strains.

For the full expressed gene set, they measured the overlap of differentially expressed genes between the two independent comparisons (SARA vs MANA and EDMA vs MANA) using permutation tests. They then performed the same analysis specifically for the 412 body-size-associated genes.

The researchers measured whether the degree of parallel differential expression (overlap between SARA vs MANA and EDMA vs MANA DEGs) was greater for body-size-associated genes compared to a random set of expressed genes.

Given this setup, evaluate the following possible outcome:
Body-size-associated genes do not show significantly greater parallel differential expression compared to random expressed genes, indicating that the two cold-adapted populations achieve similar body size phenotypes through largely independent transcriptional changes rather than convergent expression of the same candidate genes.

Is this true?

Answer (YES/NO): NO